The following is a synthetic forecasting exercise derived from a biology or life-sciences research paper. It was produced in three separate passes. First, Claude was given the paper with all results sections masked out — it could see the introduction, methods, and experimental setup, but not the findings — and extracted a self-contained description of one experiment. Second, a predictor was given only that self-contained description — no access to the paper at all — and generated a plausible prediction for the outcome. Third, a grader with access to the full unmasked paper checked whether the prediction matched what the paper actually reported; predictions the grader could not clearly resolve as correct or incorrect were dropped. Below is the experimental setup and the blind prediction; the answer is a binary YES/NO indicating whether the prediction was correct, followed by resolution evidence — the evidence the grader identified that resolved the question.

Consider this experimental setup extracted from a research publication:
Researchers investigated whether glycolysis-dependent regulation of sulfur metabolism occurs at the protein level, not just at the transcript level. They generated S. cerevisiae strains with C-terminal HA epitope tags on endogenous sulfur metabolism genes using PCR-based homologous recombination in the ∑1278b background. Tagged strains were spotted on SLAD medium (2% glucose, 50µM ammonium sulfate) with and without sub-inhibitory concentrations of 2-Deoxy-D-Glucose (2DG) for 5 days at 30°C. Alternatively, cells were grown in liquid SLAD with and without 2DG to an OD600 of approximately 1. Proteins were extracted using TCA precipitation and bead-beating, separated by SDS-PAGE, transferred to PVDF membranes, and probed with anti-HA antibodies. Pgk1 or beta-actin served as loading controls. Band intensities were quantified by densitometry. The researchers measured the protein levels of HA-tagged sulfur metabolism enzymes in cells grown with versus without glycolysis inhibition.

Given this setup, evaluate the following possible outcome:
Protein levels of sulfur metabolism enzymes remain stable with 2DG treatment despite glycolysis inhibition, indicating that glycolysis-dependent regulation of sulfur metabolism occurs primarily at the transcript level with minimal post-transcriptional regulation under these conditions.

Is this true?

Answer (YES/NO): NO